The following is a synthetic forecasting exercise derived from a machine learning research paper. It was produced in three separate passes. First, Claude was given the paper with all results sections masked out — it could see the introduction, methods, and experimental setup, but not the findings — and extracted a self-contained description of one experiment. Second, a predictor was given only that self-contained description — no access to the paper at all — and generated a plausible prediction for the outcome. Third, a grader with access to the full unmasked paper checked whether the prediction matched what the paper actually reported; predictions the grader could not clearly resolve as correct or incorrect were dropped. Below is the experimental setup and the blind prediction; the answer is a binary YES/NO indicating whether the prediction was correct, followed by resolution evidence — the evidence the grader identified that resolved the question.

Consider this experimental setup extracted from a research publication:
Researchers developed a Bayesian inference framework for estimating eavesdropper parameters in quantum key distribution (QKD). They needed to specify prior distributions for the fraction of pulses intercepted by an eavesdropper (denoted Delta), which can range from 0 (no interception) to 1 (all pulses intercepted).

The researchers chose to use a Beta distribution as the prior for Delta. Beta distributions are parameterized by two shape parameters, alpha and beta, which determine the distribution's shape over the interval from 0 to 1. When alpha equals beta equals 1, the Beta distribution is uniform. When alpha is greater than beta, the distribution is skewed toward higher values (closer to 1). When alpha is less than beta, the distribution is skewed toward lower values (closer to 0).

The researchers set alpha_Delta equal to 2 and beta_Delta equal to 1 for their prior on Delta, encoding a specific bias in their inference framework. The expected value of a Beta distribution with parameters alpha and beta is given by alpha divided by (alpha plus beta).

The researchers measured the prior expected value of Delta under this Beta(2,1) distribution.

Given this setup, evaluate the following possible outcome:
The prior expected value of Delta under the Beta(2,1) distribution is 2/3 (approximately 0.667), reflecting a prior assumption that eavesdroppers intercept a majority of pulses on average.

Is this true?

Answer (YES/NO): YES